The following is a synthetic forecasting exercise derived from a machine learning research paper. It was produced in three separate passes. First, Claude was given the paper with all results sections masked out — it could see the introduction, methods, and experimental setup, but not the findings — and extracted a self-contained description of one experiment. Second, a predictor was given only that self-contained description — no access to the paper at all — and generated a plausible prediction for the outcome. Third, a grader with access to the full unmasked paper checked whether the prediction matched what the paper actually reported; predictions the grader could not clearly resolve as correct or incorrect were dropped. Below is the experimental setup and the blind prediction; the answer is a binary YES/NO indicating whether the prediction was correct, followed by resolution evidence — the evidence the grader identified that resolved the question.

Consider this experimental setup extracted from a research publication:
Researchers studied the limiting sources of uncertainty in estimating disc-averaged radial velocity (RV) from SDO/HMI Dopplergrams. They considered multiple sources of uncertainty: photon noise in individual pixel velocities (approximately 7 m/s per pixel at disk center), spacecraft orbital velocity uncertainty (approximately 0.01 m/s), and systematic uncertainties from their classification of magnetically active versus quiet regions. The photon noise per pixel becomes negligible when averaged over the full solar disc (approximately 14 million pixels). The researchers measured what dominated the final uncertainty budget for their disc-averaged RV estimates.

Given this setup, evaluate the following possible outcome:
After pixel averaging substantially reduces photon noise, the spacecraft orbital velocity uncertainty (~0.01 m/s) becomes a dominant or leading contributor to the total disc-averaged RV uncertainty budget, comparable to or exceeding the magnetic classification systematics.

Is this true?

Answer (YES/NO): NO